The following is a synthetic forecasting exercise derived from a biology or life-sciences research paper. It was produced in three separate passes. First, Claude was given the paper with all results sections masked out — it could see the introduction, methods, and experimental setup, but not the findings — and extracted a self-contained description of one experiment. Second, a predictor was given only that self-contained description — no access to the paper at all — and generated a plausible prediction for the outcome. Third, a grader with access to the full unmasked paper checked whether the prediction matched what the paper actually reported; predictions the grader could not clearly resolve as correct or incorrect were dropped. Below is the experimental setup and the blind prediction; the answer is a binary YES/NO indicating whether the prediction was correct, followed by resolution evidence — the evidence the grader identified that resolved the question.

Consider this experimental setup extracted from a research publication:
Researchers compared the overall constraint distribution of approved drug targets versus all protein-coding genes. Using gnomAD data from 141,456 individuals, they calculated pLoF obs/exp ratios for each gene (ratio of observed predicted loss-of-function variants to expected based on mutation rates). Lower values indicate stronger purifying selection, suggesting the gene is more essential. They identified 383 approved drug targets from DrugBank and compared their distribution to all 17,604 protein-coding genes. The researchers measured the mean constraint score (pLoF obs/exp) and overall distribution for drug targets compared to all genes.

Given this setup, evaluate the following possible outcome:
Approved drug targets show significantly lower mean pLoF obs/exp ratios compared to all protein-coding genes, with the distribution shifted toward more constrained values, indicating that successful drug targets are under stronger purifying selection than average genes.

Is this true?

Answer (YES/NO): NO